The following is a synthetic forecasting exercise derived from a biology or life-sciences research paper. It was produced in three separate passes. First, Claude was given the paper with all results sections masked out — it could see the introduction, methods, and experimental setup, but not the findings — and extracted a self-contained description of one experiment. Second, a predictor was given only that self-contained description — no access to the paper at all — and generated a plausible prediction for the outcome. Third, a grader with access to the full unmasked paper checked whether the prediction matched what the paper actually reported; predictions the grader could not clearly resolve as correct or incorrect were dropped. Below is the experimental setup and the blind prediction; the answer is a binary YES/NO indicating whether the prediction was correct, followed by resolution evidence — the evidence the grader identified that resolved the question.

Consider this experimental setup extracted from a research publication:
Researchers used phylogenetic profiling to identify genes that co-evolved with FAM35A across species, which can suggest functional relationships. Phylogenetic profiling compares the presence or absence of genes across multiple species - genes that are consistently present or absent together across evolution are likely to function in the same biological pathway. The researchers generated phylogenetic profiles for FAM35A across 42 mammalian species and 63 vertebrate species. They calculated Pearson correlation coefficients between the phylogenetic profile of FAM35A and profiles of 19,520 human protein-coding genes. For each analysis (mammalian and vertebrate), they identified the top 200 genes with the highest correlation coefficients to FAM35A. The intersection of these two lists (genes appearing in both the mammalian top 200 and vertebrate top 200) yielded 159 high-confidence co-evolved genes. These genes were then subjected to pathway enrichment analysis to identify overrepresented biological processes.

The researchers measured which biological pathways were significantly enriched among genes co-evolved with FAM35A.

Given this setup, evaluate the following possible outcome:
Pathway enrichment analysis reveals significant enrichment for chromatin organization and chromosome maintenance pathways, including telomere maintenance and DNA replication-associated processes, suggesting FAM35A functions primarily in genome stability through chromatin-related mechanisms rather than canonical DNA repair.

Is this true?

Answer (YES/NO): NO